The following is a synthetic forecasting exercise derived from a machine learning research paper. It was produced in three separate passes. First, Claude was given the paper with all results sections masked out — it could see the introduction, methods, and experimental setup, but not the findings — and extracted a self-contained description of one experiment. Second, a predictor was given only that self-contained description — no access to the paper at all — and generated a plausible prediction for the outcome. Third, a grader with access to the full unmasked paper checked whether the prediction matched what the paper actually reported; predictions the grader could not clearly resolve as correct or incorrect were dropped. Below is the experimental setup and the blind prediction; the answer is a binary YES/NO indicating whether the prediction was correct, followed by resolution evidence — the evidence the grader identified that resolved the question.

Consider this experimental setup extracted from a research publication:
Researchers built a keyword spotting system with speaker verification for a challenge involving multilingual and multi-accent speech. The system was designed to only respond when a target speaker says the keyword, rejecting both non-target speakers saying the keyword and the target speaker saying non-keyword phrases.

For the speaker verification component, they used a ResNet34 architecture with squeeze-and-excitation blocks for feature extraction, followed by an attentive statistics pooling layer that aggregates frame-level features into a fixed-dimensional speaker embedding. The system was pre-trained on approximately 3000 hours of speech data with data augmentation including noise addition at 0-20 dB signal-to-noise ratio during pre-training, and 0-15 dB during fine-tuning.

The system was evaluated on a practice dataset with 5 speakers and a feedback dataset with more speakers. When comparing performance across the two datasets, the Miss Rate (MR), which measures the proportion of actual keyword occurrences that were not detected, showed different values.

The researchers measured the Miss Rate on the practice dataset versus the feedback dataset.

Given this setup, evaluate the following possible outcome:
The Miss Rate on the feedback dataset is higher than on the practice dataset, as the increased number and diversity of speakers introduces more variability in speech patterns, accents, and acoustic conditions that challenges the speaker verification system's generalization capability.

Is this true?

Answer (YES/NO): YES